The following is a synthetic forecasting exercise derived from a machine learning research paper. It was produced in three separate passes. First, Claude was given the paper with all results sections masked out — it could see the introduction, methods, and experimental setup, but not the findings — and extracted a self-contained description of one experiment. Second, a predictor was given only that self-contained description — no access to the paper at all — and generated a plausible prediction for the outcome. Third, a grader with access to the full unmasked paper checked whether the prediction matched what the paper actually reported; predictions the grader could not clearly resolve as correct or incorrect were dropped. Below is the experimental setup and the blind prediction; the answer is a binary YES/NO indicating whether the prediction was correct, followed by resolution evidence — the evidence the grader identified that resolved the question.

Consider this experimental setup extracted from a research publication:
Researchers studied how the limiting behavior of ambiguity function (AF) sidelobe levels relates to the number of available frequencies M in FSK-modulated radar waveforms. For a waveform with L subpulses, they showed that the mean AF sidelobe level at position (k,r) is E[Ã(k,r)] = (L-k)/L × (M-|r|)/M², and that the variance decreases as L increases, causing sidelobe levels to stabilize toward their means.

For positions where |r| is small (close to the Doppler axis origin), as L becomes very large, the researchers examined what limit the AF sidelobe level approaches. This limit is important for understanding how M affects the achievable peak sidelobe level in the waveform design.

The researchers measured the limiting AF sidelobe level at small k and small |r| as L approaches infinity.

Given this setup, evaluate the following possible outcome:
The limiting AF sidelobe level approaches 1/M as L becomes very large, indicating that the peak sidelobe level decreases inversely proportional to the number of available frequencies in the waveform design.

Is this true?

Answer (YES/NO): YES